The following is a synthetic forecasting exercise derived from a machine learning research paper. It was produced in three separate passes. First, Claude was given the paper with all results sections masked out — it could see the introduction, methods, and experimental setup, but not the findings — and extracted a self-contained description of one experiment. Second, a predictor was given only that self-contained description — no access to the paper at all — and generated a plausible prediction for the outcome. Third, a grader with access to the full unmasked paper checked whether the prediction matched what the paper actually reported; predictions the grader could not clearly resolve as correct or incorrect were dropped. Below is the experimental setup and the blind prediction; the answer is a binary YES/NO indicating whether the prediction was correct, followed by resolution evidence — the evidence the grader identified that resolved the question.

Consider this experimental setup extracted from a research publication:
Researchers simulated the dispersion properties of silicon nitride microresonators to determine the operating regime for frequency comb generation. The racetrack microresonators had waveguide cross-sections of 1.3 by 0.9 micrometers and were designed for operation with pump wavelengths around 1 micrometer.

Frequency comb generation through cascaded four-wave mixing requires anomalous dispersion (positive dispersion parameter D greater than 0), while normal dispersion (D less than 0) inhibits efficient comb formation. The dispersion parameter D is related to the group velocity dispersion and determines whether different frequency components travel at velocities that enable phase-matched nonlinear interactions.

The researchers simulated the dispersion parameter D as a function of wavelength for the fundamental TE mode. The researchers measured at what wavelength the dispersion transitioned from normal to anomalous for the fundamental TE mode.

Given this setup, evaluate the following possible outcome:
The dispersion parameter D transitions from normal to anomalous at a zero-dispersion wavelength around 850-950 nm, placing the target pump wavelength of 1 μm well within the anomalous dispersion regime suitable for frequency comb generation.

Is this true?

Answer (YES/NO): NO